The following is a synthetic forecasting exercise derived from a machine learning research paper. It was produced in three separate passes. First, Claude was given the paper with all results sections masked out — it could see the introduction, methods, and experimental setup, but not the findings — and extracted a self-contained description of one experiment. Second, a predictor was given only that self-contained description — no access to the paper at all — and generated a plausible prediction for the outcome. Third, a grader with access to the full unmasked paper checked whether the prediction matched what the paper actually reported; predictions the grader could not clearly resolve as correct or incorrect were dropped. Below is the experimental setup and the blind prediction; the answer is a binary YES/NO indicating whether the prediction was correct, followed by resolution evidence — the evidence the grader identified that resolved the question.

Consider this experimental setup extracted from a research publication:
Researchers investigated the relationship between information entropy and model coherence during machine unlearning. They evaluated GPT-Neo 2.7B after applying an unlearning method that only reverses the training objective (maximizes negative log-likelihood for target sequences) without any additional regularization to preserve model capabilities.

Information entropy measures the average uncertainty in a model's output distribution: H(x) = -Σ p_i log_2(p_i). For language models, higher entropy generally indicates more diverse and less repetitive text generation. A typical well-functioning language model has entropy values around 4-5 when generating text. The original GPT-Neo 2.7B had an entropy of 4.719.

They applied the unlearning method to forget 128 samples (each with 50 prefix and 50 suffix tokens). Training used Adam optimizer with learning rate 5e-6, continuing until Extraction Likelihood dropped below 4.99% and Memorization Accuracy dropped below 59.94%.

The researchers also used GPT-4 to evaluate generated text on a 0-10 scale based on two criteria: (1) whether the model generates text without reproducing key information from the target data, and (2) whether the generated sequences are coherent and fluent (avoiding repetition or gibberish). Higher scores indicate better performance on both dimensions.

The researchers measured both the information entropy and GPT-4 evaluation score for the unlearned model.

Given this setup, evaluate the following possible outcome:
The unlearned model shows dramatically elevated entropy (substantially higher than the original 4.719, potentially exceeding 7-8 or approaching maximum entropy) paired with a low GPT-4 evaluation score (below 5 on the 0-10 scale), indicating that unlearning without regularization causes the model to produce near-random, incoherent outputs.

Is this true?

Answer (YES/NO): NO